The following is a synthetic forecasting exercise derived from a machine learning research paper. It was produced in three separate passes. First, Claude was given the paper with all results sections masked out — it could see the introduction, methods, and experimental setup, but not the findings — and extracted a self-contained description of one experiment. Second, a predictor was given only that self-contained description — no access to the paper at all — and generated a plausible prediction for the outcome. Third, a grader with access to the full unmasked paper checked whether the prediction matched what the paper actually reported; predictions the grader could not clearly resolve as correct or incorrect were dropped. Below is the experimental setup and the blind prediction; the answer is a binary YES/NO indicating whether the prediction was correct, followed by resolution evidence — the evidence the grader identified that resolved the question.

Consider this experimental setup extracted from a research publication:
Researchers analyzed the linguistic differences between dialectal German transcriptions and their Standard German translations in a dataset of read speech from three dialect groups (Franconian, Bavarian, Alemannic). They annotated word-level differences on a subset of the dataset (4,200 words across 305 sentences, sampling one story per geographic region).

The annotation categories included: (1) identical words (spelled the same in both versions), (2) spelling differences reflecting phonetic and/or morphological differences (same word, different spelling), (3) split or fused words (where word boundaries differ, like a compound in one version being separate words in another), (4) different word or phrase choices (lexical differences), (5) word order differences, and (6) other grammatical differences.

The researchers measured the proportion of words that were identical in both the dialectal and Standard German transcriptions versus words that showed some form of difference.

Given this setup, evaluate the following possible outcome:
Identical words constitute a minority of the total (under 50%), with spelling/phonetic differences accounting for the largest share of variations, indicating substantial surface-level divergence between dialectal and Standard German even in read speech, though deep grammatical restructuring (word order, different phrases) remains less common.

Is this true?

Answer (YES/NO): YES